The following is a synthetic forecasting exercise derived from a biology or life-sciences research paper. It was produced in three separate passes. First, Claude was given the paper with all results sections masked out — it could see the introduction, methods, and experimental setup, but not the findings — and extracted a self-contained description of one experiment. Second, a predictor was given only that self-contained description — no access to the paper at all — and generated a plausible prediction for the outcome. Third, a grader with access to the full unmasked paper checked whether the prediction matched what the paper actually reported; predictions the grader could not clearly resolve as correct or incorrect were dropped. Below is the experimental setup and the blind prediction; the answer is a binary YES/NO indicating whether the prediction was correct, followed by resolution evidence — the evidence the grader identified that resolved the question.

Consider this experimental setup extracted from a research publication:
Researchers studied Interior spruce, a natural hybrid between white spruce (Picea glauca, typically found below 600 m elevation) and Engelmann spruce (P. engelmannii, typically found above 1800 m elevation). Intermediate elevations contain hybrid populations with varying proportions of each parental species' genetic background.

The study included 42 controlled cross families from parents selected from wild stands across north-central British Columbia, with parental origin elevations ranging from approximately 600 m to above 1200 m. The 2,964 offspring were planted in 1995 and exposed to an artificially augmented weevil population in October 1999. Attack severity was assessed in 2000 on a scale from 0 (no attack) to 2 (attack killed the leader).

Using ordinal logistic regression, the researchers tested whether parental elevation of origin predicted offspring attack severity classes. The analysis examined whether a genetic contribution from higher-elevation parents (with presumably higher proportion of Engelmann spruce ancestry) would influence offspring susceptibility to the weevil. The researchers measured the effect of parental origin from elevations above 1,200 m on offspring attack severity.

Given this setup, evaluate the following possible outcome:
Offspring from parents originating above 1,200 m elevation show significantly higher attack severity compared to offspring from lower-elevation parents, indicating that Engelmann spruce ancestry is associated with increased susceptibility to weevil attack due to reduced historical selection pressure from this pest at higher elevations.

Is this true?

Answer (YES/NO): NO